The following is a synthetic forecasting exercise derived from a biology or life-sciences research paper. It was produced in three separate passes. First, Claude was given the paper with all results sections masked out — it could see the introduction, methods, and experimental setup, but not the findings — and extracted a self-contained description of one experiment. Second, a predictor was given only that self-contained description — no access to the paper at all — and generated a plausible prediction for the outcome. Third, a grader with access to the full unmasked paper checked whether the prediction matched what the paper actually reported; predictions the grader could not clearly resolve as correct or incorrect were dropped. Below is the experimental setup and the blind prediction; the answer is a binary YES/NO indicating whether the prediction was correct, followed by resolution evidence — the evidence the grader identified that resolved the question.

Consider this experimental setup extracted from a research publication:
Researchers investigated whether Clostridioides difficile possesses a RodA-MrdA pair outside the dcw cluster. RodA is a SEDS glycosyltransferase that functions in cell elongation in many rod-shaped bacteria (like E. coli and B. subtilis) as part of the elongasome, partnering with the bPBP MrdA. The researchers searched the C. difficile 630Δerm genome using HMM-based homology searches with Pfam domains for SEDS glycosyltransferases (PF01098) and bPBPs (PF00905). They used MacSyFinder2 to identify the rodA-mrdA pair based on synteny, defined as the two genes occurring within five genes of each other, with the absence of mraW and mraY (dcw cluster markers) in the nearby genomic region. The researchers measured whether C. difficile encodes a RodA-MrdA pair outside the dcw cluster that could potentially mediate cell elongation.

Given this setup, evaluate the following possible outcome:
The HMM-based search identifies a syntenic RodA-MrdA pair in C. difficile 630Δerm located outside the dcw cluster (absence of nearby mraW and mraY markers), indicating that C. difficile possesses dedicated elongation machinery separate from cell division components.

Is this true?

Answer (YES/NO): YES